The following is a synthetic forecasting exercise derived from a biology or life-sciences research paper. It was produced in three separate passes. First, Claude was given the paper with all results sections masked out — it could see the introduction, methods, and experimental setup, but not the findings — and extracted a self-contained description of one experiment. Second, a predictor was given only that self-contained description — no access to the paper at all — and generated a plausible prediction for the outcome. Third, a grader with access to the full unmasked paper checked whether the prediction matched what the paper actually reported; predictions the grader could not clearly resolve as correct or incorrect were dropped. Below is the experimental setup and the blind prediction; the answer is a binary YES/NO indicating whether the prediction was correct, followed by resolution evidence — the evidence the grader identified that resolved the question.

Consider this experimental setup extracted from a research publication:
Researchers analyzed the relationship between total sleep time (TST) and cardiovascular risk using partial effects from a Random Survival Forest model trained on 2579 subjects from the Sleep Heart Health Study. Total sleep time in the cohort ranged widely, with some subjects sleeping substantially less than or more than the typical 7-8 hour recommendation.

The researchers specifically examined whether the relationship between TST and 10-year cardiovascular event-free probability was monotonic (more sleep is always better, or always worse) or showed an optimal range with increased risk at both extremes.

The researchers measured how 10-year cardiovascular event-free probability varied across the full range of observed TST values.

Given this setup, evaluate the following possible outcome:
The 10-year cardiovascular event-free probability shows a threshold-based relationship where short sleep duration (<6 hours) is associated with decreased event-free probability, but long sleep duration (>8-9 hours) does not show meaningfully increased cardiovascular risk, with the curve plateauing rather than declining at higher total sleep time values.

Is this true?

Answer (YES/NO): NO